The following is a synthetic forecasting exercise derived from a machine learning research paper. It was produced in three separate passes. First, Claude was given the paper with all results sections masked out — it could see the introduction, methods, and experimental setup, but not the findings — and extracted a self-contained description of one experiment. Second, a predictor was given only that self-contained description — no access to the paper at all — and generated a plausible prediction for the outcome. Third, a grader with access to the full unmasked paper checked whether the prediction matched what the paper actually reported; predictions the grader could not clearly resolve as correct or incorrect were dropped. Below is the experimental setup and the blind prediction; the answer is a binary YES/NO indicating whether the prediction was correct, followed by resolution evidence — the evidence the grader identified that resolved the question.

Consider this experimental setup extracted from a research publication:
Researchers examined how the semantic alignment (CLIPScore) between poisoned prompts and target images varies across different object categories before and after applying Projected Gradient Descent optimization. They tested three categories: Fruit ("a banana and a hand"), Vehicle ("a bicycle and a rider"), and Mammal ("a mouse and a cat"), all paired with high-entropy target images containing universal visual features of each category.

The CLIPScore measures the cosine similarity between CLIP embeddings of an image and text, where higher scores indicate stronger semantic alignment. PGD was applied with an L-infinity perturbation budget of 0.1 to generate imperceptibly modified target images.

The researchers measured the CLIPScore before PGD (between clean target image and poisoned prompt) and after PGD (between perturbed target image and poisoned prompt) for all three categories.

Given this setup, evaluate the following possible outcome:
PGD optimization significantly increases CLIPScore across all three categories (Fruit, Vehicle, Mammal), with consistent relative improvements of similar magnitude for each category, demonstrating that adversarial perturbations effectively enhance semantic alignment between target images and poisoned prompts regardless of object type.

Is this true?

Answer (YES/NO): YES